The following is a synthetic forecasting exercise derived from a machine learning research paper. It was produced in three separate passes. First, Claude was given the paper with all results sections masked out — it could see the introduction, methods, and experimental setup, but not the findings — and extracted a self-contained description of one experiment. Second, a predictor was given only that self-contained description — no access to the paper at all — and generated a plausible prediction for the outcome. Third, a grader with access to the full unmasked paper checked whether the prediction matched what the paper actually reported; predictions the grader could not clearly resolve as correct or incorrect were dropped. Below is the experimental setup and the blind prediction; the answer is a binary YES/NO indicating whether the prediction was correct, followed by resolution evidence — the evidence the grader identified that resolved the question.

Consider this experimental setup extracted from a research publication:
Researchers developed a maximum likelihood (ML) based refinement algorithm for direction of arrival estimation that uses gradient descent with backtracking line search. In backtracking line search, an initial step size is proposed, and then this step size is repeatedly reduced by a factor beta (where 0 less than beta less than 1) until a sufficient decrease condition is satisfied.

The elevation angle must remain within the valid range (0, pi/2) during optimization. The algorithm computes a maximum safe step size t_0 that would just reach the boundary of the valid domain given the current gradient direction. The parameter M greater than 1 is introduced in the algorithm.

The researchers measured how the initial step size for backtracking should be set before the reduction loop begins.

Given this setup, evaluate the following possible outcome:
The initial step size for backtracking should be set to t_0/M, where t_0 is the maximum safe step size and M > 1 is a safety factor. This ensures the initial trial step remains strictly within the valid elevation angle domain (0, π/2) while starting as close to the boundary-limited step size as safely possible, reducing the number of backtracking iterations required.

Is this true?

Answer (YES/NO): YES